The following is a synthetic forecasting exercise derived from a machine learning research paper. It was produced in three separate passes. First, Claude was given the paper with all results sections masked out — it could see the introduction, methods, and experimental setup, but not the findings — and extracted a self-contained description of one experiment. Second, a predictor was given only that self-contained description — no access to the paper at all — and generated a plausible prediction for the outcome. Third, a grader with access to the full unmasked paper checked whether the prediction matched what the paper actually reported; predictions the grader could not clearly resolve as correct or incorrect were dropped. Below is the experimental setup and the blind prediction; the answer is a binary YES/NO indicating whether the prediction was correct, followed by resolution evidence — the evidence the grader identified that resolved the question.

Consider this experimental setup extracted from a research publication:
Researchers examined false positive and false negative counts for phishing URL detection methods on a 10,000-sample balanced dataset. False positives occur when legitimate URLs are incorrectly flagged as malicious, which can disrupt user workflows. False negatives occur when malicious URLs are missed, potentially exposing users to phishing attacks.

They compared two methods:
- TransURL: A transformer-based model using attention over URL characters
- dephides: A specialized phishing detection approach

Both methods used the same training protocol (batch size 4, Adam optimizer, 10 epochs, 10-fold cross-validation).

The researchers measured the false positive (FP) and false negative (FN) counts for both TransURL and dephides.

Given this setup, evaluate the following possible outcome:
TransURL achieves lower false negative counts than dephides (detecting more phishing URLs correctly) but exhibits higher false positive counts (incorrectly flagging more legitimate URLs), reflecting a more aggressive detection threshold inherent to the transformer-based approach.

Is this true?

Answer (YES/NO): YES